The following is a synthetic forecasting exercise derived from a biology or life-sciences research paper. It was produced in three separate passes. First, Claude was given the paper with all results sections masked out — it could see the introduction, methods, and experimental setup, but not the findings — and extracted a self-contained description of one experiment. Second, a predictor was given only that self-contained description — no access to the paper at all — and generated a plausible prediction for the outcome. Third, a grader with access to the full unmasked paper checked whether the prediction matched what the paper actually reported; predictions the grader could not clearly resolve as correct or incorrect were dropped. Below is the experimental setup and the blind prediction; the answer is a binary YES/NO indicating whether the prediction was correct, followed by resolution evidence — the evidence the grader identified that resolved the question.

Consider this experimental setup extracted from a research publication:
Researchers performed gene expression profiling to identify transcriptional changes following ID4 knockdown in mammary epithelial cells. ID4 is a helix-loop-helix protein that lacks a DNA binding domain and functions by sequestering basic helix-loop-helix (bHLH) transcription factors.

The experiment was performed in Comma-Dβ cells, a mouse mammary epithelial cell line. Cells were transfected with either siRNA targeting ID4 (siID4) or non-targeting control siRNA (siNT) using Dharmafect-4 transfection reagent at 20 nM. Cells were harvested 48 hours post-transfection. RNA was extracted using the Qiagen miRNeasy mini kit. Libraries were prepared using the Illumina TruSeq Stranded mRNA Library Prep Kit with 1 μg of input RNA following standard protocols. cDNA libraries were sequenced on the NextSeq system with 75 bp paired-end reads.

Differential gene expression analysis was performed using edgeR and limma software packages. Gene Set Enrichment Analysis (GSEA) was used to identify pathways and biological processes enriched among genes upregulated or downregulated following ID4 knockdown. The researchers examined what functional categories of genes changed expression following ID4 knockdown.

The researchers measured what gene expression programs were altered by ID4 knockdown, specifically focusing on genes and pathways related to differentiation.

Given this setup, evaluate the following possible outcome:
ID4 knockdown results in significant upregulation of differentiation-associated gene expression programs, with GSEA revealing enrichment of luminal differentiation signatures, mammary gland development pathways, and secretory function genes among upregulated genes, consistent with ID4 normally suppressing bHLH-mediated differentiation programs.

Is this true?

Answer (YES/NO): NO